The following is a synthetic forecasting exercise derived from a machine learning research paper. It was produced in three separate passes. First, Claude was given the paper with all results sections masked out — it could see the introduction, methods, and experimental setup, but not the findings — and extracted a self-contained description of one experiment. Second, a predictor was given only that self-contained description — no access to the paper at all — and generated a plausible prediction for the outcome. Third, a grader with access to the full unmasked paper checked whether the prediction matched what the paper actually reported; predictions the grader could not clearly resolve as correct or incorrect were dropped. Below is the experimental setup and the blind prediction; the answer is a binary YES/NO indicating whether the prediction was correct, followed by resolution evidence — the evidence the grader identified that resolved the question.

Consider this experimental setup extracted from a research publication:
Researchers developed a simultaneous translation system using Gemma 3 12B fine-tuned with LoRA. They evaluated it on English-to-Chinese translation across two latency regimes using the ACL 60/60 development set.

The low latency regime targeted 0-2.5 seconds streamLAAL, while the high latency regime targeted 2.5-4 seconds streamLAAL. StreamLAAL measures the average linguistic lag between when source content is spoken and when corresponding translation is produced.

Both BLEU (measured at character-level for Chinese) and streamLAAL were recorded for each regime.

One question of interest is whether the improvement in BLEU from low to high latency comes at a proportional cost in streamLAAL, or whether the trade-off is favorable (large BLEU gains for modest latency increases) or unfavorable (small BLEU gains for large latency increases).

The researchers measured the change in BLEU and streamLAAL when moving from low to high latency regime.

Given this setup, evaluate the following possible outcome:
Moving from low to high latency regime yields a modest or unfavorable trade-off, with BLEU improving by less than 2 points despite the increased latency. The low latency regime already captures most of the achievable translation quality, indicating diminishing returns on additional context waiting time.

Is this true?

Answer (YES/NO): NO